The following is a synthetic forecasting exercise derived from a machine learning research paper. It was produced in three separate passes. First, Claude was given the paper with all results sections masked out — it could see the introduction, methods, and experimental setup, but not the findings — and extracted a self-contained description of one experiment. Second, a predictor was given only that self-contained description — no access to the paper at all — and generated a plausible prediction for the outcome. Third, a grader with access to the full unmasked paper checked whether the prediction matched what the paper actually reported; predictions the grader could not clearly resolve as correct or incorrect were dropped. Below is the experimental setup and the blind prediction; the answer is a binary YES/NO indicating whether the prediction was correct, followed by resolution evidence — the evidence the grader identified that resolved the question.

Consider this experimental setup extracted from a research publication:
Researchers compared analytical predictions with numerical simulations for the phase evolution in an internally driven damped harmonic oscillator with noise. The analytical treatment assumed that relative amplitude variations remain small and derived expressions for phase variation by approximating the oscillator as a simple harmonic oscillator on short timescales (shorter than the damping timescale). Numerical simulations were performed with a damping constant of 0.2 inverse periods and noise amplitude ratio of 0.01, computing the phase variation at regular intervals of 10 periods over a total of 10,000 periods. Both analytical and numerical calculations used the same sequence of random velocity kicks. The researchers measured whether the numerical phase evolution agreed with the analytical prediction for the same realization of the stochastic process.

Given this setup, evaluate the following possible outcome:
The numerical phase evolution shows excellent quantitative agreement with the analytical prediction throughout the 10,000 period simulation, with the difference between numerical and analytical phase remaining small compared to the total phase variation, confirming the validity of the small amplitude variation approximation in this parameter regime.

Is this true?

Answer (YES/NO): YES